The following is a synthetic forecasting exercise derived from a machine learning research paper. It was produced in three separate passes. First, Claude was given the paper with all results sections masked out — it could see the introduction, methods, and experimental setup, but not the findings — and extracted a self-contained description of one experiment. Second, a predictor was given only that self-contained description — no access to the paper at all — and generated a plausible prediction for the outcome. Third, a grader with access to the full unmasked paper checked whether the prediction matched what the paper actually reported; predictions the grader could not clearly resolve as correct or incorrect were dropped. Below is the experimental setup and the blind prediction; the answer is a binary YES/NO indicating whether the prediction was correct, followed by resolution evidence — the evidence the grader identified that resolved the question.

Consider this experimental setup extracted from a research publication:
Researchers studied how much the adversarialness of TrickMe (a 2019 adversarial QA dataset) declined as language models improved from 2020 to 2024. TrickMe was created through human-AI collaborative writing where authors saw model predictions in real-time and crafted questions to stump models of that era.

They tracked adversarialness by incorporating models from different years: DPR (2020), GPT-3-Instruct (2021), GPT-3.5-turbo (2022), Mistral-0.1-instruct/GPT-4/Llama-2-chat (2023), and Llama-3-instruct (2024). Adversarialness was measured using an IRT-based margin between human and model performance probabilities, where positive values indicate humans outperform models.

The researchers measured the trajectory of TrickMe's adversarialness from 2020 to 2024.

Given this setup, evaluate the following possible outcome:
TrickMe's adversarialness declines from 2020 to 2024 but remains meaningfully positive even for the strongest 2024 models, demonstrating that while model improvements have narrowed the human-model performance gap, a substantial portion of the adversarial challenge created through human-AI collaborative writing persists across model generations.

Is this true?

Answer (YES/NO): YES